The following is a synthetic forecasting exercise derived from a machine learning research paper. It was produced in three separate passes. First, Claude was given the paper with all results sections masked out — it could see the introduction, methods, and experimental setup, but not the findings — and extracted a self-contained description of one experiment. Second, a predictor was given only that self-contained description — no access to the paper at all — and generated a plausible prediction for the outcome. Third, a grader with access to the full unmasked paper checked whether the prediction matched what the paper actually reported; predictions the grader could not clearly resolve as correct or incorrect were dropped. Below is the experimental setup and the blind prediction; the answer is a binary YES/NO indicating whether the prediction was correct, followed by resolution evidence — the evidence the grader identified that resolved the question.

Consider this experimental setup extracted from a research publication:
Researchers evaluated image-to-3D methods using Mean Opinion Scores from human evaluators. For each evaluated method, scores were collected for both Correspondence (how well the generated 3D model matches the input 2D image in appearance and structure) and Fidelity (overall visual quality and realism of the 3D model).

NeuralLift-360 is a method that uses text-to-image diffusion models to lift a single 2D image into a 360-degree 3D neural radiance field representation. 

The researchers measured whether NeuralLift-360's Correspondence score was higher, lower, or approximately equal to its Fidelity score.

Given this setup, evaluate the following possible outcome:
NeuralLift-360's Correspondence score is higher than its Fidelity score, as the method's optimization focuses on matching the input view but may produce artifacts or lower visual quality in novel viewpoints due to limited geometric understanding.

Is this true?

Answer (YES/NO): NO